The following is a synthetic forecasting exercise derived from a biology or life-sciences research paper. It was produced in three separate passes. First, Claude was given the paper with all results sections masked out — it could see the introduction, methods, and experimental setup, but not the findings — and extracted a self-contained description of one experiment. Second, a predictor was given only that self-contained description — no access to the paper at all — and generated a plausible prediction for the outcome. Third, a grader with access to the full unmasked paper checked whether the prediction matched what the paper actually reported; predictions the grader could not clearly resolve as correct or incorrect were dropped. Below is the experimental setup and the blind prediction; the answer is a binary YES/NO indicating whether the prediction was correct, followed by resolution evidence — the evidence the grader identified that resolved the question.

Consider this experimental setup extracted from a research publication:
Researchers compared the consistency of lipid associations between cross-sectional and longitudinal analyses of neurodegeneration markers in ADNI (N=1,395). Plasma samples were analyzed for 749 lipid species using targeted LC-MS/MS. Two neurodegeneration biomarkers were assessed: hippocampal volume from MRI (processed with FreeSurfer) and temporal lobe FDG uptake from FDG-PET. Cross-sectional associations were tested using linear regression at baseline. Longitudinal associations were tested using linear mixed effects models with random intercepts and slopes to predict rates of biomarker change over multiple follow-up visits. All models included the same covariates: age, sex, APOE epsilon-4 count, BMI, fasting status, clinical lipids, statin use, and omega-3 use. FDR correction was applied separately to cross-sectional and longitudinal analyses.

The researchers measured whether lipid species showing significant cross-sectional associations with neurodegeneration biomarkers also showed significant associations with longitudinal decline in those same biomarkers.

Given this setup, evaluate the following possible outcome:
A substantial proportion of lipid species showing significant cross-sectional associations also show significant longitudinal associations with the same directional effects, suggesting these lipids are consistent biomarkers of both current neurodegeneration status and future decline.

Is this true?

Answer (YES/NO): NO